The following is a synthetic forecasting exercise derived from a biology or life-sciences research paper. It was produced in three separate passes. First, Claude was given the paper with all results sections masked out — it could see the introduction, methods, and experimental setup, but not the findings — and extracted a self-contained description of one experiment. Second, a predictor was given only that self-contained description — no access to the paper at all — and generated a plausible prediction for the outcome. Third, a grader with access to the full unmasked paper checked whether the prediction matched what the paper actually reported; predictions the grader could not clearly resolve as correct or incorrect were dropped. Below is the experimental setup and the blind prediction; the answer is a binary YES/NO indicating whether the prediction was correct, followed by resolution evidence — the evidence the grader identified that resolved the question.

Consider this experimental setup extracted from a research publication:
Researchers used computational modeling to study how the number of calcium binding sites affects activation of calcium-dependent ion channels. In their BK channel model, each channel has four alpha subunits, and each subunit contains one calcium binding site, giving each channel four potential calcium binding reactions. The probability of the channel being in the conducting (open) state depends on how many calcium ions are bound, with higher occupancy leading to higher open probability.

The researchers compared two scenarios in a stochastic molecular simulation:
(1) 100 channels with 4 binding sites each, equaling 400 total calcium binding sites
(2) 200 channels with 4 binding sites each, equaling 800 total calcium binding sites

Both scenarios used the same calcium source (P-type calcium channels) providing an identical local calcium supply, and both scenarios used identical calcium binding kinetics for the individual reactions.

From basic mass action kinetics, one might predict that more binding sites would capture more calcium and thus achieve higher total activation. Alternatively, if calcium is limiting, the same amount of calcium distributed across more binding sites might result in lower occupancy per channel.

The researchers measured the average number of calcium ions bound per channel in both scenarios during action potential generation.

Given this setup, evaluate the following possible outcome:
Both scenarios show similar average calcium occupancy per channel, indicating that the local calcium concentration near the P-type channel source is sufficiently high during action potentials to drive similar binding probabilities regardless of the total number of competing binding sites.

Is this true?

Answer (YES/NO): NO